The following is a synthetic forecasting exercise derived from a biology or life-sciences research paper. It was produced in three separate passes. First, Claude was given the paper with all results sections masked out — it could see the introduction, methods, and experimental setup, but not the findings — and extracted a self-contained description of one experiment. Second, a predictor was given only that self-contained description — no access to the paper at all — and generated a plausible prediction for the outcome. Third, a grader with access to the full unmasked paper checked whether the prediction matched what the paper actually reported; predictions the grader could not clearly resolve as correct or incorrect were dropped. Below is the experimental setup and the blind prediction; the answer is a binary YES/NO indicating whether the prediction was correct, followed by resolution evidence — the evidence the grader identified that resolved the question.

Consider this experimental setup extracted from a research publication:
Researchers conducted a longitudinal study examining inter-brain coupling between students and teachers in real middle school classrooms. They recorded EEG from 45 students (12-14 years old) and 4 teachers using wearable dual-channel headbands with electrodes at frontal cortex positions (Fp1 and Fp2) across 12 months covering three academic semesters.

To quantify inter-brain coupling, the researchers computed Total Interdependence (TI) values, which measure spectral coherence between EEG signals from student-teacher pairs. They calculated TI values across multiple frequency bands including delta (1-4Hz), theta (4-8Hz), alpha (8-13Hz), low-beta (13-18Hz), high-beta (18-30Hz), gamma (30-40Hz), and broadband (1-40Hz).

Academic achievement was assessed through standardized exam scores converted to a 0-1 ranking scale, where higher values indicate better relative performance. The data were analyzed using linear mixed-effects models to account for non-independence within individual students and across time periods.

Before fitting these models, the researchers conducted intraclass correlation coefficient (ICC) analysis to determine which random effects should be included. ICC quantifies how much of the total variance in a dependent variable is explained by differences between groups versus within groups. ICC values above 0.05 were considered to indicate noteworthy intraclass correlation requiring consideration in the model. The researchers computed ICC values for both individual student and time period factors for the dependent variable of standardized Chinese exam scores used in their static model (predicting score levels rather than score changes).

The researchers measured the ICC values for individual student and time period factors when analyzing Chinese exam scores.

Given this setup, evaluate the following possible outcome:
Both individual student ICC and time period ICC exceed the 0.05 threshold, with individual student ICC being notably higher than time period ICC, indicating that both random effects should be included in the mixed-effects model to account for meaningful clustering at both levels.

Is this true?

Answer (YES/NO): NO